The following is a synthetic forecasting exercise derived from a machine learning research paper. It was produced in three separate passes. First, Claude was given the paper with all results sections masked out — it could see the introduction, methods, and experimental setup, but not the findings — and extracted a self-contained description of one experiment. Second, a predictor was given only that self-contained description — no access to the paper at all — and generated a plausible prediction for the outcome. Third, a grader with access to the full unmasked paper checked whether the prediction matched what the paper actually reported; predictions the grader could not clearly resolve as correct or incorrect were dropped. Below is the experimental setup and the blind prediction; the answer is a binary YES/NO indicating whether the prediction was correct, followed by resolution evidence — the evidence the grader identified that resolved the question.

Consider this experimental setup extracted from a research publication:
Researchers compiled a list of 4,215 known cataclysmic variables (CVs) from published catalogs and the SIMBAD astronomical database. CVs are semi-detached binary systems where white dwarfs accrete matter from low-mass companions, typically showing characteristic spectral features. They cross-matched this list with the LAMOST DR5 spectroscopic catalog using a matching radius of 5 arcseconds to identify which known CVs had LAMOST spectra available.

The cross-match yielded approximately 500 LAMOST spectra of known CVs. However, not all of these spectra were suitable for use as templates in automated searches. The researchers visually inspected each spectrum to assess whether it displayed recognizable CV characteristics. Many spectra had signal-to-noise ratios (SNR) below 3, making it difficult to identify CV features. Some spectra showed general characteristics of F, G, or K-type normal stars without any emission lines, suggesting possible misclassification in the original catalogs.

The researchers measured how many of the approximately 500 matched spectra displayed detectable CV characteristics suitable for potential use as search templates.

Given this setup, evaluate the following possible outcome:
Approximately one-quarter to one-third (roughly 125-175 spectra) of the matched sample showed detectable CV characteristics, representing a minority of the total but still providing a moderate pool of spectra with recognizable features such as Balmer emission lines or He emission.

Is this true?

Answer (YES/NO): YES